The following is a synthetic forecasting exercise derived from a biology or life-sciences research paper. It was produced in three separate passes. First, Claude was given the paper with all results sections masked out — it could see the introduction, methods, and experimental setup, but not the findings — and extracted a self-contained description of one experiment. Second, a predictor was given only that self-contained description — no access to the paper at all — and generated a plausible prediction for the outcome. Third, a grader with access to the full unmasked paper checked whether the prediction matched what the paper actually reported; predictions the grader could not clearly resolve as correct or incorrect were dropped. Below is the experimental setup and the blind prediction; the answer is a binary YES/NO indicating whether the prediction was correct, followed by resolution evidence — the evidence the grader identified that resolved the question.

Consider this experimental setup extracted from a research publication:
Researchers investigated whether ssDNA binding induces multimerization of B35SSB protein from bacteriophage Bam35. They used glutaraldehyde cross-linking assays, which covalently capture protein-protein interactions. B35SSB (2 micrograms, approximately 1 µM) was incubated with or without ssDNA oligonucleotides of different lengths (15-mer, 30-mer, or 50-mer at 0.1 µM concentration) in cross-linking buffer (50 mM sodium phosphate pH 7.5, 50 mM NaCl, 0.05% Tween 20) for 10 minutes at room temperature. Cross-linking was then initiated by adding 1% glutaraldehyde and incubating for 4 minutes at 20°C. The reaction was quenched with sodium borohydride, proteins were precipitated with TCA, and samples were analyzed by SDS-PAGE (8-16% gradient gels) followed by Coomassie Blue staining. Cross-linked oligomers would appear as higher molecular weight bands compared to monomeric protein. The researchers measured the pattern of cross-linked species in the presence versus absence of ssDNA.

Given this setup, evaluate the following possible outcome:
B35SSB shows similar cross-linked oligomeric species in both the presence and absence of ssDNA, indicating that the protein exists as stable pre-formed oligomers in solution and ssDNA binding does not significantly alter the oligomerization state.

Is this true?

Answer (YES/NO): NO